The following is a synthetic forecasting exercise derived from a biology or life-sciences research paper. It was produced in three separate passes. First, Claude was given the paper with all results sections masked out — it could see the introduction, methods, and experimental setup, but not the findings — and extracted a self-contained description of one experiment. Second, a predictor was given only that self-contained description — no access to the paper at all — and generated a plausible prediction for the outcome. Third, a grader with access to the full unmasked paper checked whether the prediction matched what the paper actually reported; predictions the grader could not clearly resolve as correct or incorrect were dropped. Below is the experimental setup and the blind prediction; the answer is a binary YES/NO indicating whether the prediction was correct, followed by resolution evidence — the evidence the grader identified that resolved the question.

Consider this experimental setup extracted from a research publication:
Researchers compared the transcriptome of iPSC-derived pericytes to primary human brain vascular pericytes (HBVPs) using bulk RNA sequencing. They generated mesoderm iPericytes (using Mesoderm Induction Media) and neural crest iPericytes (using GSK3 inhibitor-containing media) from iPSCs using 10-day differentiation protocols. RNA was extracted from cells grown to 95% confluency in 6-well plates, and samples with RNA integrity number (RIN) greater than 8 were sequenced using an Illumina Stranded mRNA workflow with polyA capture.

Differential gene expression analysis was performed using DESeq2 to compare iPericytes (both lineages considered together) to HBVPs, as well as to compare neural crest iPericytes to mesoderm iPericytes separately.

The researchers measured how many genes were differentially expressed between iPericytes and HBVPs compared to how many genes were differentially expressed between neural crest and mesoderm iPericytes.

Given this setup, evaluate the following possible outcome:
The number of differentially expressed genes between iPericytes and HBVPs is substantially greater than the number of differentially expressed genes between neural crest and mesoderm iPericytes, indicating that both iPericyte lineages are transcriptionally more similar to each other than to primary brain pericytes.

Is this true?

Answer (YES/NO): YES